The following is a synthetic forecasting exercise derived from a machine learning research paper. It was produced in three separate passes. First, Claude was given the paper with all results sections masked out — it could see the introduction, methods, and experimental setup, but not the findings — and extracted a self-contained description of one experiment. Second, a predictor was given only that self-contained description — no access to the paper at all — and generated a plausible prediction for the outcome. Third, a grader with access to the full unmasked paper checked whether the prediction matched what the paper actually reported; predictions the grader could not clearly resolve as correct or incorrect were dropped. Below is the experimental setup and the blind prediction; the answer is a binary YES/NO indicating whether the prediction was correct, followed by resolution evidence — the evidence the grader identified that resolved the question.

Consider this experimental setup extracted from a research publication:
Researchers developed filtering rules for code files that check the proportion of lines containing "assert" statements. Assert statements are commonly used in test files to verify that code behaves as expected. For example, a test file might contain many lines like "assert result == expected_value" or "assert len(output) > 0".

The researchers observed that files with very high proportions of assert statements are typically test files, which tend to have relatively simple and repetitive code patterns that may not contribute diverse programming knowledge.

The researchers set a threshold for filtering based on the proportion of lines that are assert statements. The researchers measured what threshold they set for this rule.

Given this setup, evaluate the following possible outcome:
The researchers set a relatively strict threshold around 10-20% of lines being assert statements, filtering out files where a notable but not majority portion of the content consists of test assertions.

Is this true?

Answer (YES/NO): NO